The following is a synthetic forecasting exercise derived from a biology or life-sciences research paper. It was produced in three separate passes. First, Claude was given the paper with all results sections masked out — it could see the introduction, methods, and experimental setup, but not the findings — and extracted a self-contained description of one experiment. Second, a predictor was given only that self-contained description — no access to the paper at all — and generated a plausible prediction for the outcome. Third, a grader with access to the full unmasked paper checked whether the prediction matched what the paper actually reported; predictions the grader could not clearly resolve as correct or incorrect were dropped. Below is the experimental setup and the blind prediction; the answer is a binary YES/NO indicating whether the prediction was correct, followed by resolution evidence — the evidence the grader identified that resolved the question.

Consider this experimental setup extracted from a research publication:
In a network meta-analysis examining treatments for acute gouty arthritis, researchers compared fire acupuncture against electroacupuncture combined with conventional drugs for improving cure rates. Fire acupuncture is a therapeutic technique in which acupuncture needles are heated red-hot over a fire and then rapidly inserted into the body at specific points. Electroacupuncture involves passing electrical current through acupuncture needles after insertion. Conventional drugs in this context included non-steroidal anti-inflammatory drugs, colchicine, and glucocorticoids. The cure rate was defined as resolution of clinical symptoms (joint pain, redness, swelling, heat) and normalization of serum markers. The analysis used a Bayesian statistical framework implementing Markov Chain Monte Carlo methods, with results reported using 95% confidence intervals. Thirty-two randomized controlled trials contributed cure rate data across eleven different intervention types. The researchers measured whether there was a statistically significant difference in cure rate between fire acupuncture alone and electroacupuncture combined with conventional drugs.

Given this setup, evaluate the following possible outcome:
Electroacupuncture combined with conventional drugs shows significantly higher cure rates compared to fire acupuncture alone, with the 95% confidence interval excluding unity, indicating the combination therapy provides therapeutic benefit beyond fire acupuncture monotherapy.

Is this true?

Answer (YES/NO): NO